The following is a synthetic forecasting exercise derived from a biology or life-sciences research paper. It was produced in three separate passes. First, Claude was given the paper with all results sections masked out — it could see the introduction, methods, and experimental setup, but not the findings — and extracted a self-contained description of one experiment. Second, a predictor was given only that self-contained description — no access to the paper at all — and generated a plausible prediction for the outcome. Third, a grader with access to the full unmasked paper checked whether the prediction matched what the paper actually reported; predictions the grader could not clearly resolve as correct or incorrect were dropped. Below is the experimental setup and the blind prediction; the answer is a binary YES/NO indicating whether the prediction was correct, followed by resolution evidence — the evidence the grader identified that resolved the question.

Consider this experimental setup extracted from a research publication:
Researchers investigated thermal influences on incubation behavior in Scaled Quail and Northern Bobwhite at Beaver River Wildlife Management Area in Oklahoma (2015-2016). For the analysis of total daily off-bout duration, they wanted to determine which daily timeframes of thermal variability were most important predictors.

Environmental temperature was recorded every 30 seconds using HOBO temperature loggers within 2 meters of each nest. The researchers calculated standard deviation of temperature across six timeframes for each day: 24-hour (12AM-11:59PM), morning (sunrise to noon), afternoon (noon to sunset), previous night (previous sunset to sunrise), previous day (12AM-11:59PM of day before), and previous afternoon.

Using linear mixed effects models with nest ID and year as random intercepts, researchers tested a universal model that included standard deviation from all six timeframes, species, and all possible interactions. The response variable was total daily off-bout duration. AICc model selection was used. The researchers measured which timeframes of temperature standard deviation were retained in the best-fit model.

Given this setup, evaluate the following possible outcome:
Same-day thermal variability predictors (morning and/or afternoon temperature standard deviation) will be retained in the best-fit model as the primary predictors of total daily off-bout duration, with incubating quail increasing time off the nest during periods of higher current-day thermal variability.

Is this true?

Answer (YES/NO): NO